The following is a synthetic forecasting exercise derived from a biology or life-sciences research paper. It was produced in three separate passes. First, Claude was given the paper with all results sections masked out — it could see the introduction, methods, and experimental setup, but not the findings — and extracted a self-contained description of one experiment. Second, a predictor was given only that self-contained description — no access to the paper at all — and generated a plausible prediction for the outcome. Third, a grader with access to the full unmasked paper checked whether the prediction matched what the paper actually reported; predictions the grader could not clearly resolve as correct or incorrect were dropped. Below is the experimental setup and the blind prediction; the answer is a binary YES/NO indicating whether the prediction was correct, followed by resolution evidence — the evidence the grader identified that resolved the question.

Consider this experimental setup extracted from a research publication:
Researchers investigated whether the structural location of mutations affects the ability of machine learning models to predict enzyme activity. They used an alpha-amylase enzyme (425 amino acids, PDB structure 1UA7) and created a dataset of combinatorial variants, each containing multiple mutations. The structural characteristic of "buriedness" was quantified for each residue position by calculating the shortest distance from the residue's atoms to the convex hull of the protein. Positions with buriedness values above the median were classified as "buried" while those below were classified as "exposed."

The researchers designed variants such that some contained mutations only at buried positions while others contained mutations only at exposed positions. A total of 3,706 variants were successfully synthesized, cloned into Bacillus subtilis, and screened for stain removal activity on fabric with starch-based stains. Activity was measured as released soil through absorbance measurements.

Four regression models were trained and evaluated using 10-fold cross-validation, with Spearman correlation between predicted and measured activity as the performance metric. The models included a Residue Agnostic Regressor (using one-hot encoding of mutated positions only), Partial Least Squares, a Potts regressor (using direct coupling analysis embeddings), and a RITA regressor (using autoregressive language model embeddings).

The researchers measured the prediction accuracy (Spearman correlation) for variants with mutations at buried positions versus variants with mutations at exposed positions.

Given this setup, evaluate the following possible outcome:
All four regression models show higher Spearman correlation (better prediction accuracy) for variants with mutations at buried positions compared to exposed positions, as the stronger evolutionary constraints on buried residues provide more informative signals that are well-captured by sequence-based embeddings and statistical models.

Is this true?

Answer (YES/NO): NO